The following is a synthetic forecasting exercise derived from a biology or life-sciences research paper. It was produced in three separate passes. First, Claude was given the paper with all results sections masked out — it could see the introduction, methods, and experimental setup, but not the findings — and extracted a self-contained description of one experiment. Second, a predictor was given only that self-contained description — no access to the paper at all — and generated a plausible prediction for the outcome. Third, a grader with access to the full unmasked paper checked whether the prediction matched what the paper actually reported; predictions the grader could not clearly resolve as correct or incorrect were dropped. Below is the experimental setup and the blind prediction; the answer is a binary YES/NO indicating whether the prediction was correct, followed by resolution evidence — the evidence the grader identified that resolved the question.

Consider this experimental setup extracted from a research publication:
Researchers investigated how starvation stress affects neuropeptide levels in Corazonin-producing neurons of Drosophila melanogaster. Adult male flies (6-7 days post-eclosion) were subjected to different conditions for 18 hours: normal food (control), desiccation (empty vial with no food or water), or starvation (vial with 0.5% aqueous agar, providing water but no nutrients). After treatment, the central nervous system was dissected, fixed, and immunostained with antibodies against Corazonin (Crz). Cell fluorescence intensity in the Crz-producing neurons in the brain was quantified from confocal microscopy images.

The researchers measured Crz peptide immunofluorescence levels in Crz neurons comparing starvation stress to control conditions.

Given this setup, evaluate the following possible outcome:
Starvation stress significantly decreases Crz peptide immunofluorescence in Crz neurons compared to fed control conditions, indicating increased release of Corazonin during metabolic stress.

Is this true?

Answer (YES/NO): YES